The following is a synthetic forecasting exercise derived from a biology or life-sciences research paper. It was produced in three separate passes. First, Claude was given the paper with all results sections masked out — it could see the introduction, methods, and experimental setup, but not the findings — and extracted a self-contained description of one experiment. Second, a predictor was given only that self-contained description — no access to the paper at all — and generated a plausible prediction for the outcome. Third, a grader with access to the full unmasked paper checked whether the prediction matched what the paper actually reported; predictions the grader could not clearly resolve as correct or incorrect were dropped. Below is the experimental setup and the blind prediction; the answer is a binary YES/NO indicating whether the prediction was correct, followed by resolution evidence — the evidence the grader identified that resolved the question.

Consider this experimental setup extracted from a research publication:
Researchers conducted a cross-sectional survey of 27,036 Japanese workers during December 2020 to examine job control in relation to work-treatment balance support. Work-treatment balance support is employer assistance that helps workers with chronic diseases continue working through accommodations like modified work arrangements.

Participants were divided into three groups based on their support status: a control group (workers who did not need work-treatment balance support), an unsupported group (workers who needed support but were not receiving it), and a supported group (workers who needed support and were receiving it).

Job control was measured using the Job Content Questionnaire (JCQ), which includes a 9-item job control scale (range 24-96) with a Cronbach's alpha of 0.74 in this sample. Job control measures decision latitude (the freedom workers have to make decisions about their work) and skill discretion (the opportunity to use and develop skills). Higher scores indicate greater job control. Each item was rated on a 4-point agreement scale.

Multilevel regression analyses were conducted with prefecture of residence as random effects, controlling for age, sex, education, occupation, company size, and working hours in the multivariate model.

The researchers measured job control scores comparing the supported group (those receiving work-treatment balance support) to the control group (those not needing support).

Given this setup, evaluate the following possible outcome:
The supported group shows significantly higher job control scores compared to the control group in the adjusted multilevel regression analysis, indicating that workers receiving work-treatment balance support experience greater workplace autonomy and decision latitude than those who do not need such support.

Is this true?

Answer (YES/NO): YES